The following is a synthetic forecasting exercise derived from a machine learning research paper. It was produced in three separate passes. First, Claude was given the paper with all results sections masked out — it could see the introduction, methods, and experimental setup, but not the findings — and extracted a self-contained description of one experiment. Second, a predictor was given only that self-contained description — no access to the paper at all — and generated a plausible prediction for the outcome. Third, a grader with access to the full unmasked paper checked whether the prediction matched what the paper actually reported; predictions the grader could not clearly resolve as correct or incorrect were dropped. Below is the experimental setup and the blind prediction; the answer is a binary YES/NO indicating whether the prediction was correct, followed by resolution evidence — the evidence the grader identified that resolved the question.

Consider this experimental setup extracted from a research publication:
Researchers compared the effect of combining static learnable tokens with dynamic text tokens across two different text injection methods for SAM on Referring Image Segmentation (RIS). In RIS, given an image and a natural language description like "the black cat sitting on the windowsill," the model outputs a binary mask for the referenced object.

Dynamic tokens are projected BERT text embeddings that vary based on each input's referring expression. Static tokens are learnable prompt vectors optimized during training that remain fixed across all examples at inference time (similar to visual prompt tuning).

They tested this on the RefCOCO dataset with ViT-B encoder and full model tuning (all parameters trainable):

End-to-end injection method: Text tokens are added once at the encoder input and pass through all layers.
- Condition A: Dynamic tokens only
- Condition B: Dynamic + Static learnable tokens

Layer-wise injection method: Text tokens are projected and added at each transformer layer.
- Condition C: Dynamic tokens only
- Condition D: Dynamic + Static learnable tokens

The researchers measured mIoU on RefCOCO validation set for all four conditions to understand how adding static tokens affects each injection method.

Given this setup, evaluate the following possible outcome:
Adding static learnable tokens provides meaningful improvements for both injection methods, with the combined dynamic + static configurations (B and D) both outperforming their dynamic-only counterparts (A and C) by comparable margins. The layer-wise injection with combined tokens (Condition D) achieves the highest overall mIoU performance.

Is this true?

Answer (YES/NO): NO